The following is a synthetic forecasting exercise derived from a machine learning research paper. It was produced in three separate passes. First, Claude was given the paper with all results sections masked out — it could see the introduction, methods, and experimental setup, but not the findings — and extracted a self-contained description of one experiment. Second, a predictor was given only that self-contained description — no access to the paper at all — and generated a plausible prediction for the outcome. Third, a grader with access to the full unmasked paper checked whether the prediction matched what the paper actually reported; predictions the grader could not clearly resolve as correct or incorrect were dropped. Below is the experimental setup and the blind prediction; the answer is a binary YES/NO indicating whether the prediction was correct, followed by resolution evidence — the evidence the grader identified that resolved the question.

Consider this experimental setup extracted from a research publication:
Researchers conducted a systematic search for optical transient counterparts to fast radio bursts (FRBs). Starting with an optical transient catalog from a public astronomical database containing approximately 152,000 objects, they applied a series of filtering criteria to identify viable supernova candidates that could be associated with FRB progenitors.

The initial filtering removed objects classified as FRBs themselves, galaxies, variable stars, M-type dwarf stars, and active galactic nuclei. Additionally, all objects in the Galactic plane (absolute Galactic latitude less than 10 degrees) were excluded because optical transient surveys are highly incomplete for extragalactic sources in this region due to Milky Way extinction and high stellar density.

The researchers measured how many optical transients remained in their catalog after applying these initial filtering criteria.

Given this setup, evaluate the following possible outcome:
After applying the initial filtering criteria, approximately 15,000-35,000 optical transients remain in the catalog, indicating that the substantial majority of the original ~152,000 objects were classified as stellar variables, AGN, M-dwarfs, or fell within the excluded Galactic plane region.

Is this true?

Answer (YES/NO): NO